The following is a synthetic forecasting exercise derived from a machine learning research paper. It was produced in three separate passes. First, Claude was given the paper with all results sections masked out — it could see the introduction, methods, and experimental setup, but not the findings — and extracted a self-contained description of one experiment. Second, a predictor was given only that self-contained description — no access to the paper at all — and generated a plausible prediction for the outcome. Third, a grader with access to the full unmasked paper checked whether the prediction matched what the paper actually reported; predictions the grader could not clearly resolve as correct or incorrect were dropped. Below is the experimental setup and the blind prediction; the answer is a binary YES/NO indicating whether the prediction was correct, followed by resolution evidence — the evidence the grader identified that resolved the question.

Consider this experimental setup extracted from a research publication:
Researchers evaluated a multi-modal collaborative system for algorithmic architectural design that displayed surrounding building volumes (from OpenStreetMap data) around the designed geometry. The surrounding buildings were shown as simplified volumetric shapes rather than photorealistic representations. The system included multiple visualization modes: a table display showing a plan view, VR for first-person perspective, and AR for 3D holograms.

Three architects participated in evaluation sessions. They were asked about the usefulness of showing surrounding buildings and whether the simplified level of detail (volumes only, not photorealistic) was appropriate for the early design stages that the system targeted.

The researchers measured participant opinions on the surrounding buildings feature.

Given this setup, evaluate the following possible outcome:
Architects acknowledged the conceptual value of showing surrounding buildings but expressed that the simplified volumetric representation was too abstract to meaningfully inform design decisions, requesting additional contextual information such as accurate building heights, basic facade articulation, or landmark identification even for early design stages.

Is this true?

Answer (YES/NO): NO